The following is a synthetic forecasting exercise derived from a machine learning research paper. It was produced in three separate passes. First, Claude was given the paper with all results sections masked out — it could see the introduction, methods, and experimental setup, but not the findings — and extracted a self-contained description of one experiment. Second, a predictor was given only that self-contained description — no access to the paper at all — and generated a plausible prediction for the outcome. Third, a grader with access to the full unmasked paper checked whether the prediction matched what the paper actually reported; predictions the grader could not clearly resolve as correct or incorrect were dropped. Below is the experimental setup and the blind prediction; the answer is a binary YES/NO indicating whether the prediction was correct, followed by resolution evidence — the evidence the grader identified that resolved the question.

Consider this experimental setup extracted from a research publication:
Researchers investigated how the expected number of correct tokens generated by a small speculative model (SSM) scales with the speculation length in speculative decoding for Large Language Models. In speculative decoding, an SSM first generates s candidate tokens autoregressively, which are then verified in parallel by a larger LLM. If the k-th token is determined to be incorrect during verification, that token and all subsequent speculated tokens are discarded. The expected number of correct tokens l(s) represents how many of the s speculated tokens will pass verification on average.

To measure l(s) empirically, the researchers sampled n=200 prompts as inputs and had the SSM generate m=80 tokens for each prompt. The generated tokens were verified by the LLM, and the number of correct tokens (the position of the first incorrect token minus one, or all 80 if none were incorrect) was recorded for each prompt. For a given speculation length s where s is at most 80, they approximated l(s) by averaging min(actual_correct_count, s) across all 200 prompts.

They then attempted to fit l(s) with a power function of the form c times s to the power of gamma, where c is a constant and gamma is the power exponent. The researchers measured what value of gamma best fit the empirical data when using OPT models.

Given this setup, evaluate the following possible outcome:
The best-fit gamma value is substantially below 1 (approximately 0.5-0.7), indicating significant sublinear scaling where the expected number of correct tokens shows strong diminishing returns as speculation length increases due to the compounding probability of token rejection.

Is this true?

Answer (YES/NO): YES